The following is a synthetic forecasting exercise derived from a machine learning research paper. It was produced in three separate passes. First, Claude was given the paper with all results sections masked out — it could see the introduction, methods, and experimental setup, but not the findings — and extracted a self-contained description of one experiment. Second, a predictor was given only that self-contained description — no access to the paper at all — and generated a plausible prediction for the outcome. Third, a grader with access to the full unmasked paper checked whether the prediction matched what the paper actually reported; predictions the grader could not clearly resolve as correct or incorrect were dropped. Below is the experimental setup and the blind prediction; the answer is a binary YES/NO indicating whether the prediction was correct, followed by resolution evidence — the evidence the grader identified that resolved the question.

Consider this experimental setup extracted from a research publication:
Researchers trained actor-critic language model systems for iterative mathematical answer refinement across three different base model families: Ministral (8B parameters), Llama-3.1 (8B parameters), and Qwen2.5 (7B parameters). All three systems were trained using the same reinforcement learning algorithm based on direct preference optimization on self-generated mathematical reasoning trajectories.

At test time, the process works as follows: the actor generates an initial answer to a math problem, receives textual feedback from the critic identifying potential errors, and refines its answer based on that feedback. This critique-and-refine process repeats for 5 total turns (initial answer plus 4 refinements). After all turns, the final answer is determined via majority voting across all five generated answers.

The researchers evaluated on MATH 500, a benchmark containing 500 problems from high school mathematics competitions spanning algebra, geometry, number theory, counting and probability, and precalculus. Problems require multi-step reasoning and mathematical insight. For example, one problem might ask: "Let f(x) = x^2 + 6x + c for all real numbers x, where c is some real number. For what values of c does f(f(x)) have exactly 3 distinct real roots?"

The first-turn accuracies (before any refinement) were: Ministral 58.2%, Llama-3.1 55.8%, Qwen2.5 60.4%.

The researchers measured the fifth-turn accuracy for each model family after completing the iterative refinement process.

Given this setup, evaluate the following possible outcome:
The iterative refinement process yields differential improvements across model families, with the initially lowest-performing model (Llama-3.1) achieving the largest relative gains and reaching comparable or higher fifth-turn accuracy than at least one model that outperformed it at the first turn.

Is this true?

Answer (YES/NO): NO